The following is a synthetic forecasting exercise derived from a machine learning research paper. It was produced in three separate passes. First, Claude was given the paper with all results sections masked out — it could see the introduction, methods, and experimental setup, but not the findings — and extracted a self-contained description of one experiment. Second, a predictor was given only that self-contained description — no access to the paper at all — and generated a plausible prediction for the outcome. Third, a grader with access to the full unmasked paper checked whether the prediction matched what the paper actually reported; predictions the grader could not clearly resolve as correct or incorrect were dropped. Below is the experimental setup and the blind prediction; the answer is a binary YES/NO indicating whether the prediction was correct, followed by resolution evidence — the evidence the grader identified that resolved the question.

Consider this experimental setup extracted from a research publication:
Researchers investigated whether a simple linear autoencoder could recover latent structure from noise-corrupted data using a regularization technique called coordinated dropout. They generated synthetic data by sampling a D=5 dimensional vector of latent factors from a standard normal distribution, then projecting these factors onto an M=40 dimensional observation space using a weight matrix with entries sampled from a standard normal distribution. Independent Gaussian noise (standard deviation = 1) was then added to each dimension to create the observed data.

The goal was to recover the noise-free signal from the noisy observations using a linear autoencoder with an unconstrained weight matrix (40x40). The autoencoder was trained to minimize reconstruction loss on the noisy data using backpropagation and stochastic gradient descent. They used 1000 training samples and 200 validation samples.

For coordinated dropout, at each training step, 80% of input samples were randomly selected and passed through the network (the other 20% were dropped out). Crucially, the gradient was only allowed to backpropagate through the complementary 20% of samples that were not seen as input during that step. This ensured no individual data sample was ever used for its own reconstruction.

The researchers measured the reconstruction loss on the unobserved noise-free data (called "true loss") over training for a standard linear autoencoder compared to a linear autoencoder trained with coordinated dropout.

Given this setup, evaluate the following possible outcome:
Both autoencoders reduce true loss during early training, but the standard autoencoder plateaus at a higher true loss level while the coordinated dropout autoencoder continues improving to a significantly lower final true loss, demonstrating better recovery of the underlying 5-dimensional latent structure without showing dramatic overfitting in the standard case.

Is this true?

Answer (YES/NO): NO